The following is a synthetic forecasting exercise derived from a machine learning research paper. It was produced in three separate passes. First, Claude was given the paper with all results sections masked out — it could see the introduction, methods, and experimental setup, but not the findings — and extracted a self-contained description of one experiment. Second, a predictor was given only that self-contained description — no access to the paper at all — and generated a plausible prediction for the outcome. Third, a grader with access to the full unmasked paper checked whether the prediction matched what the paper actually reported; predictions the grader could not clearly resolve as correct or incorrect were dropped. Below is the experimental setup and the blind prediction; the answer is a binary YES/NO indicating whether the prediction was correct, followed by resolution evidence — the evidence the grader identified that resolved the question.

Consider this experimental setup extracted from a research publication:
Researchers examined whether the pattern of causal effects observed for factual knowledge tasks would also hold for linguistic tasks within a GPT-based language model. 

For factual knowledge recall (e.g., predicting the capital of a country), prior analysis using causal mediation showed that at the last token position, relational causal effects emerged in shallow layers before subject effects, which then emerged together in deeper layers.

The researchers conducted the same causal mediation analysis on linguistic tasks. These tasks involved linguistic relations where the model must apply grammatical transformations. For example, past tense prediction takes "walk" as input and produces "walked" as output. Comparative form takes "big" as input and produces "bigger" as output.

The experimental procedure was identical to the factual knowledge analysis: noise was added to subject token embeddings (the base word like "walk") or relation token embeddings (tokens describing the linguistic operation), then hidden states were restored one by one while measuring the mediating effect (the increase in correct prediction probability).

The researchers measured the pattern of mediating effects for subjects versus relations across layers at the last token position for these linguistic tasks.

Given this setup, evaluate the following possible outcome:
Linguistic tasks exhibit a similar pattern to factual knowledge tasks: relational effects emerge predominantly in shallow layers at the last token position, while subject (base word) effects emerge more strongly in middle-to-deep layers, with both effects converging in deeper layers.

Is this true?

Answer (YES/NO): NO